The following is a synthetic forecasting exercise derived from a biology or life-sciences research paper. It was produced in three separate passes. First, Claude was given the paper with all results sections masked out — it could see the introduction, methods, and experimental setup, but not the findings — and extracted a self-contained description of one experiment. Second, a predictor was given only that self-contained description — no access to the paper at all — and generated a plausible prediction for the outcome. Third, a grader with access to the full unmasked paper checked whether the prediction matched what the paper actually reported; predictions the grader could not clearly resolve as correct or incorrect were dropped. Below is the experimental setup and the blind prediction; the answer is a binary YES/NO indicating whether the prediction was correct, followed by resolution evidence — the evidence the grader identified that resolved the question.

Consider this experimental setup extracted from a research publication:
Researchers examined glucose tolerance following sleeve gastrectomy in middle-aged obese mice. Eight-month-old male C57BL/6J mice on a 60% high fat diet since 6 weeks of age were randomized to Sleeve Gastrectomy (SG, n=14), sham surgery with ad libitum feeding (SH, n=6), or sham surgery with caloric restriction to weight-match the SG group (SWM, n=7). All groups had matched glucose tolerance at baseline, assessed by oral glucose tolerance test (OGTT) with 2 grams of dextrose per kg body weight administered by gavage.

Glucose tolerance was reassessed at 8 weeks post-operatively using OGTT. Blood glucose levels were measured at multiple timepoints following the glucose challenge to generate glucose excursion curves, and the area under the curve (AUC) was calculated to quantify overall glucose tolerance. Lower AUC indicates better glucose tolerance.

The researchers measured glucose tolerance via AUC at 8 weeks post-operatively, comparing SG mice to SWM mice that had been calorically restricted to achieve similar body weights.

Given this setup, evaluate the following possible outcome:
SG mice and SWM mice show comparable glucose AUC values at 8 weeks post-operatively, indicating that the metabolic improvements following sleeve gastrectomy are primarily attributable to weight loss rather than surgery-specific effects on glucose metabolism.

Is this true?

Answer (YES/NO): YES